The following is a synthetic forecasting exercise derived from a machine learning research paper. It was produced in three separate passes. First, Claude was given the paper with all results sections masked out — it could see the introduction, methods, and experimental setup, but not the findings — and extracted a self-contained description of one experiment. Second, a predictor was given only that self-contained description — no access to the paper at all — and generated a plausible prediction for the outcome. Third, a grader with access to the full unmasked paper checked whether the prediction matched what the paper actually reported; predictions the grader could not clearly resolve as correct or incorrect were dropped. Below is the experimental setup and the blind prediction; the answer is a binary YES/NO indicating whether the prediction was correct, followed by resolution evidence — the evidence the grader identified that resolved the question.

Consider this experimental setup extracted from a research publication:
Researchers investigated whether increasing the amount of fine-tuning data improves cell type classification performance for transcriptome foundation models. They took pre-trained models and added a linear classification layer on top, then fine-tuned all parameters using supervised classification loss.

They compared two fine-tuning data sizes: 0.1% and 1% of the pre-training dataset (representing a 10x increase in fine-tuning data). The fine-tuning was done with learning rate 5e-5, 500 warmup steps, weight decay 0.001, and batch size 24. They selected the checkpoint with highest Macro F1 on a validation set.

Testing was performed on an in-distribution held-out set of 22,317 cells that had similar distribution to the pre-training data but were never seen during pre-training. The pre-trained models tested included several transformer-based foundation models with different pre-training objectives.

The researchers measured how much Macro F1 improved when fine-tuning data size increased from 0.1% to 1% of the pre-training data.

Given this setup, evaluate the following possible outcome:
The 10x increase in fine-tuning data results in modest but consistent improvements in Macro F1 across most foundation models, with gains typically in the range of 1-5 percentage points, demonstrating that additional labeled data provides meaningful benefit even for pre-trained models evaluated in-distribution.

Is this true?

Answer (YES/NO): NO